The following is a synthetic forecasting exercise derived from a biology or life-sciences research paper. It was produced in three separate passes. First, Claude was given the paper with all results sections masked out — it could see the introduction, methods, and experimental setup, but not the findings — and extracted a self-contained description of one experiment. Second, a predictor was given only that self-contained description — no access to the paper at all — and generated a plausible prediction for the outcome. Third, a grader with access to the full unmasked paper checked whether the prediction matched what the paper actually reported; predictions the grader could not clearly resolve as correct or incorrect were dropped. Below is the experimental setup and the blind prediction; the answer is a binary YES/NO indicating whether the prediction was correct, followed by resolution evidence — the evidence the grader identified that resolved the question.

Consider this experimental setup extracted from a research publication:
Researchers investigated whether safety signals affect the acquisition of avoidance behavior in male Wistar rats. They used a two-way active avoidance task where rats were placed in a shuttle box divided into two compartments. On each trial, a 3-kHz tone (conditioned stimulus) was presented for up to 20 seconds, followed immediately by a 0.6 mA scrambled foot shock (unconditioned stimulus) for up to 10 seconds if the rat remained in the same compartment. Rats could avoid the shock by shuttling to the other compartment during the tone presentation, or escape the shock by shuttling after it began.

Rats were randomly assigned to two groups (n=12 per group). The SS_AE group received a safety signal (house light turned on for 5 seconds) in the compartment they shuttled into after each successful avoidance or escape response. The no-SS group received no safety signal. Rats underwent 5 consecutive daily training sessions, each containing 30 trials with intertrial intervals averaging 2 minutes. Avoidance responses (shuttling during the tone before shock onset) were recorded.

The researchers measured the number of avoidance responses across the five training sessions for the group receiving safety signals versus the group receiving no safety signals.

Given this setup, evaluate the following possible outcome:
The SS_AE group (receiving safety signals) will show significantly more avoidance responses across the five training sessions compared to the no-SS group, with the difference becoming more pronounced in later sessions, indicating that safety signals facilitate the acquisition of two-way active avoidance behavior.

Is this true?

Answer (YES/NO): NO